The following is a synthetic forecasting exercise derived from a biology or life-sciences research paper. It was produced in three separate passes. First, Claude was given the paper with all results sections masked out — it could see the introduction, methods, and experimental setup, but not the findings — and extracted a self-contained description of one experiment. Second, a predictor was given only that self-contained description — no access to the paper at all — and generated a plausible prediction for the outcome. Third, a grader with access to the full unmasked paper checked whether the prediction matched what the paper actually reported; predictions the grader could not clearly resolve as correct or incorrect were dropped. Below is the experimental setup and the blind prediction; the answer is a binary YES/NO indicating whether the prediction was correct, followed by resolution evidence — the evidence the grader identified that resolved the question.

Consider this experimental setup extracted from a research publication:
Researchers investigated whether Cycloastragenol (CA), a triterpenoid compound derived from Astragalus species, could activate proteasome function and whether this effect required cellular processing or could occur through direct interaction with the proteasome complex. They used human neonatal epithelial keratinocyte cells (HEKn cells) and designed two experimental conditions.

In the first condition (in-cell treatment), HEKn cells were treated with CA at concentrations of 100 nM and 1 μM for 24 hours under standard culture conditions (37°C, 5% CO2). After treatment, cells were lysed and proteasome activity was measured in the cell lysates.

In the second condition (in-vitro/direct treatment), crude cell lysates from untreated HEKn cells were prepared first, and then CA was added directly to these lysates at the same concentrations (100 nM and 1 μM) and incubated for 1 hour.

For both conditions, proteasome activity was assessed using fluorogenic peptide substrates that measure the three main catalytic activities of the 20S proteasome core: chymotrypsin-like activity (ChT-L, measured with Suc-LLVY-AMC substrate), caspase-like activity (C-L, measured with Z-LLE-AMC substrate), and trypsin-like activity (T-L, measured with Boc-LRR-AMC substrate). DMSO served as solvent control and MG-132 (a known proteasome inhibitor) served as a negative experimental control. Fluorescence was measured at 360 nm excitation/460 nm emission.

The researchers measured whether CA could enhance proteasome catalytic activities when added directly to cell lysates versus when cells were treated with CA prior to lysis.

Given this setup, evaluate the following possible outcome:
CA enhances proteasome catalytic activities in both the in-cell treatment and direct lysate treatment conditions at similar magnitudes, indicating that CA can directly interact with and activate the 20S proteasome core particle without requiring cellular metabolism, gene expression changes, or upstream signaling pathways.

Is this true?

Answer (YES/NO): NO